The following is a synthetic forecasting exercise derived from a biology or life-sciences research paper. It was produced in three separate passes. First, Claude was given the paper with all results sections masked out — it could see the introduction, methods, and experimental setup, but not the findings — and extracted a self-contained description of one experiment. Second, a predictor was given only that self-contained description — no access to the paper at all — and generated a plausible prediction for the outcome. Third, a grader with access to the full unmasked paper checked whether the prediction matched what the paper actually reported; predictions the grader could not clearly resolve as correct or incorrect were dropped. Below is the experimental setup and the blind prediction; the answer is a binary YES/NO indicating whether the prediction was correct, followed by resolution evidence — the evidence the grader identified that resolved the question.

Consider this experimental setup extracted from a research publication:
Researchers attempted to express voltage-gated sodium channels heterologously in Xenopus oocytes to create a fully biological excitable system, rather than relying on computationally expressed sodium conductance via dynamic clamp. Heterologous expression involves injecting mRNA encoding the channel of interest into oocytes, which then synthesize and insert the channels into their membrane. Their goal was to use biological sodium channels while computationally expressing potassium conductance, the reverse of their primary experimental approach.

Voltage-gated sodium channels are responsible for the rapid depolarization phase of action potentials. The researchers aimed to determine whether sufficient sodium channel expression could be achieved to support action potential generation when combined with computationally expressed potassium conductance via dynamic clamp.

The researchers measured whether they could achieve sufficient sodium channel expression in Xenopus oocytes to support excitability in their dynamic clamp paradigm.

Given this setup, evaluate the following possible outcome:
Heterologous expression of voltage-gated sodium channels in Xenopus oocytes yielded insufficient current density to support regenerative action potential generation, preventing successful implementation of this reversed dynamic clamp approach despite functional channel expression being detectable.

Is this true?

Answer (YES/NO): YES